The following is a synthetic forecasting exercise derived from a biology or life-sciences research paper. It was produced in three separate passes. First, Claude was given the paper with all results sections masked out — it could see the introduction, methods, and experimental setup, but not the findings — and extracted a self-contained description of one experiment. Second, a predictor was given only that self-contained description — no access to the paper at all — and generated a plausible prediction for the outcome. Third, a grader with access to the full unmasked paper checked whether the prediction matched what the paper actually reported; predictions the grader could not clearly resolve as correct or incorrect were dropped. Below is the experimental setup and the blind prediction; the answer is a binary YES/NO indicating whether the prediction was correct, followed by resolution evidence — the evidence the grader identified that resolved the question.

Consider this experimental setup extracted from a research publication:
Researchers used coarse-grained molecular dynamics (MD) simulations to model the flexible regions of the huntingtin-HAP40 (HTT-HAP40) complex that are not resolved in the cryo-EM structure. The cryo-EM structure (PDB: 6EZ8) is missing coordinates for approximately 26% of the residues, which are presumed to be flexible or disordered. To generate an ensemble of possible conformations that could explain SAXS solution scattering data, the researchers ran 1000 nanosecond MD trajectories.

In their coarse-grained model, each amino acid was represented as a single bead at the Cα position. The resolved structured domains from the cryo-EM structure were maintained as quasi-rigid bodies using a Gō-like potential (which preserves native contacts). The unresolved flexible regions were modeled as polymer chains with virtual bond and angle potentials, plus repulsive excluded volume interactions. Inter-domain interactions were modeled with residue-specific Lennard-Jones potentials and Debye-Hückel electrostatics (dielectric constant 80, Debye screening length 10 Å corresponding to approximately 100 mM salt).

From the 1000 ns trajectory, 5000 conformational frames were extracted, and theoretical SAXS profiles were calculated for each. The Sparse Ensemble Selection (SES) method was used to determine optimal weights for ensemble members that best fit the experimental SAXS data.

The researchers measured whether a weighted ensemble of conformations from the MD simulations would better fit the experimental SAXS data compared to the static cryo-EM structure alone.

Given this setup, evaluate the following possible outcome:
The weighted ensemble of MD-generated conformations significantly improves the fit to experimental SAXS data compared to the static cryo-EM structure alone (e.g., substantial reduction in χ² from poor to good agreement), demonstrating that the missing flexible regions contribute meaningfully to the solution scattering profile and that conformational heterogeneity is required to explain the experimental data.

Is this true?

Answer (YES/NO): YES